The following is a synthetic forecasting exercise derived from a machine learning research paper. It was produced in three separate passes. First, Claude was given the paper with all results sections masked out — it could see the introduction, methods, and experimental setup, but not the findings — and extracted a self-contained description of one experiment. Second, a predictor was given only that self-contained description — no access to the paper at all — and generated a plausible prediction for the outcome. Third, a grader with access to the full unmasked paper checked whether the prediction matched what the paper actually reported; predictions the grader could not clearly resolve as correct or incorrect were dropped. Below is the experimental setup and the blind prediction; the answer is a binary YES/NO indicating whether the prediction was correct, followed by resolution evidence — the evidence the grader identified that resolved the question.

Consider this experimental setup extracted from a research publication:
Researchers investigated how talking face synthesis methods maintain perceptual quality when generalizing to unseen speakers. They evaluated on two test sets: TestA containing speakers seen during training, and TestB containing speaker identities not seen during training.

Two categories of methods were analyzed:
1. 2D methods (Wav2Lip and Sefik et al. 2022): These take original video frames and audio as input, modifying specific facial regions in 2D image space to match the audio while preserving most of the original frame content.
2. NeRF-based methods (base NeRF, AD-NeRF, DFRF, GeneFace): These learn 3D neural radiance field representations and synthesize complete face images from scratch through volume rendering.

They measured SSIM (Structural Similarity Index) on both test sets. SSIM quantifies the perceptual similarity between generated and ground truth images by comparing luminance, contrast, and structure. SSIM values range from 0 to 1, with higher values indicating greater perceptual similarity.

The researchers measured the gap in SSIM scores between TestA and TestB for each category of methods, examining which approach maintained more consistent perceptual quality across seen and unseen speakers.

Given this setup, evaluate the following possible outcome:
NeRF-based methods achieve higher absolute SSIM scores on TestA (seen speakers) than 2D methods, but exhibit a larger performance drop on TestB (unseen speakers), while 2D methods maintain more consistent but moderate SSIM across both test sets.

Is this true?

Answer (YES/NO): YES